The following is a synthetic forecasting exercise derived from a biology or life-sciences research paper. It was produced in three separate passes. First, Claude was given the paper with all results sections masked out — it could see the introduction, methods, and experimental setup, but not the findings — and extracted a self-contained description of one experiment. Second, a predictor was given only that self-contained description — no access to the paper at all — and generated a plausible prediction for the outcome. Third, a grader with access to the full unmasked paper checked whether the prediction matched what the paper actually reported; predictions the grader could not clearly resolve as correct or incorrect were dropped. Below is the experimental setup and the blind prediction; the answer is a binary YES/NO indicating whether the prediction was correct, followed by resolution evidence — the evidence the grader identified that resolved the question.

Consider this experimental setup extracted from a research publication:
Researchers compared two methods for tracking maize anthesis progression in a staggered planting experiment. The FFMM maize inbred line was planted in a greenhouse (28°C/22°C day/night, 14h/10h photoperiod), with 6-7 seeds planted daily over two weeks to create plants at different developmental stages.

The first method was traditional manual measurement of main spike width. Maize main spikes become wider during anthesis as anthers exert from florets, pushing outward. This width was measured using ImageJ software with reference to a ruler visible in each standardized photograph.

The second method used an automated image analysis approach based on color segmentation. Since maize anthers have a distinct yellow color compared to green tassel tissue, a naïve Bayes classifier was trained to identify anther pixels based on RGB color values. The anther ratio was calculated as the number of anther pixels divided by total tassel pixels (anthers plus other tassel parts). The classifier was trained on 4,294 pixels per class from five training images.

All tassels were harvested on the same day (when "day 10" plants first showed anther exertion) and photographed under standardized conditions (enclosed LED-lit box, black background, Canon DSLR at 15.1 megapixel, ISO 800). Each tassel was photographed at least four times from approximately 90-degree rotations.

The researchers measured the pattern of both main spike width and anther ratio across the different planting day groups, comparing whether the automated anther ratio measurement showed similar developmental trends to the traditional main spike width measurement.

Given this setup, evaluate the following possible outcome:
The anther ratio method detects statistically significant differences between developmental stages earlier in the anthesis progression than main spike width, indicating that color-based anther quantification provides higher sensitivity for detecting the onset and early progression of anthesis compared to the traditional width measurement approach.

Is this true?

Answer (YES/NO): NO